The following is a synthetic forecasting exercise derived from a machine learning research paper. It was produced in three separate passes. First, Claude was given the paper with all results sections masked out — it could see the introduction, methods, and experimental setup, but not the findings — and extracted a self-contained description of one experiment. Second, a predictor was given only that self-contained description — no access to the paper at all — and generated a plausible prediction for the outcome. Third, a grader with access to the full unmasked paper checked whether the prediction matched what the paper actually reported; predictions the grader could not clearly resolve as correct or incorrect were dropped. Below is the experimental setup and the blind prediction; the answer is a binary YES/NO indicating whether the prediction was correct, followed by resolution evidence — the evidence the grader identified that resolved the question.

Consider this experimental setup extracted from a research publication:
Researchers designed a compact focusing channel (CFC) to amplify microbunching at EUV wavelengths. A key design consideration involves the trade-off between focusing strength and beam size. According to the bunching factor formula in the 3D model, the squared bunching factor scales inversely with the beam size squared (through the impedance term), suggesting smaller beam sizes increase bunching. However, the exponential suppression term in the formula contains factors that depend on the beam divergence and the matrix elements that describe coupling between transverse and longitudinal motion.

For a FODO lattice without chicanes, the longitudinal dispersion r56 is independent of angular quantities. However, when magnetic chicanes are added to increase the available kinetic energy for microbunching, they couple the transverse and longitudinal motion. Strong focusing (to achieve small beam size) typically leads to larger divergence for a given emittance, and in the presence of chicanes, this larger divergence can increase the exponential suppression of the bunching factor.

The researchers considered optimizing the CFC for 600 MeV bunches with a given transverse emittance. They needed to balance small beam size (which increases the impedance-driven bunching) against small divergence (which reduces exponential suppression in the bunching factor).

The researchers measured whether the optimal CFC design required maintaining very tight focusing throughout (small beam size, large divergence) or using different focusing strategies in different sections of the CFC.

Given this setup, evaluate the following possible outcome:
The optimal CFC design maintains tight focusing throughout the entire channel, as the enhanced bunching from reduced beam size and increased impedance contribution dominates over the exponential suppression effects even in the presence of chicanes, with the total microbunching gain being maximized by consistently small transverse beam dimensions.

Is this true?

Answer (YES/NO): NO